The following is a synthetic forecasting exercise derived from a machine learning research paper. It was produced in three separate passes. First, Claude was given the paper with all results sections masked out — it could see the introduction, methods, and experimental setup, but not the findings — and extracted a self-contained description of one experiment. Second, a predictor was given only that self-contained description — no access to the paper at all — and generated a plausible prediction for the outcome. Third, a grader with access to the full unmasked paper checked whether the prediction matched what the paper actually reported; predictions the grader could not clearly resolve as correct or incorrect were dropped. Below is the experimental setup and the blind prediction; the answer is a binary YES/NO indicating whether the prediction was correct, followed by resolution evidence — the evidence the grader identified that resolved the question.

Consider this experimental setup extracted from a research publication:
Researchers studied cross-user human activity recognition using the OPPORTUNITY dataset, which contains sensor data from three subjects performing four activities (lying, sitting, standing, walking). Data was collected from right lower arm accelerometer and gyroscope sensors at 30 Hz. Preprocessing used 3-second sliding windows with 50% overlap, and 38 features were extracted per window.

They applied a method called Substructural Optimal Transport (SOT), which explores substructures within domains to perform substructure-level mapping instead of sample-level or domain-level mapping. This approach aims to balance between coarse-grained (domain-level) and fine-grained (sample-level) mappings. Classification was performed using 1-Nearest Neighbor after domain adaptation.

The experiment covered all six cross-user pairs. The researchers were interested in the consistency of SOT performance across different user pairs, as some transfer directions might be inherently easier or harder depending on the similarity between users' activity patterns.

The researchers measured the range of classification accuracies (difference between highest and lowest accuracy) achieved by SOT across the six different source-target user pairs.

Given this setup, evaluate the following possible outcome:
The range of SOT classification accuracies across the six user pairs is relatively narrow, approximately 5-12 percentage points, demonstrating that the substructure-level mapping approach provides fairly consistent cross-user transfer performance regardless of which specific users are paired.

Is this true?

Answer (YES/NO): NO